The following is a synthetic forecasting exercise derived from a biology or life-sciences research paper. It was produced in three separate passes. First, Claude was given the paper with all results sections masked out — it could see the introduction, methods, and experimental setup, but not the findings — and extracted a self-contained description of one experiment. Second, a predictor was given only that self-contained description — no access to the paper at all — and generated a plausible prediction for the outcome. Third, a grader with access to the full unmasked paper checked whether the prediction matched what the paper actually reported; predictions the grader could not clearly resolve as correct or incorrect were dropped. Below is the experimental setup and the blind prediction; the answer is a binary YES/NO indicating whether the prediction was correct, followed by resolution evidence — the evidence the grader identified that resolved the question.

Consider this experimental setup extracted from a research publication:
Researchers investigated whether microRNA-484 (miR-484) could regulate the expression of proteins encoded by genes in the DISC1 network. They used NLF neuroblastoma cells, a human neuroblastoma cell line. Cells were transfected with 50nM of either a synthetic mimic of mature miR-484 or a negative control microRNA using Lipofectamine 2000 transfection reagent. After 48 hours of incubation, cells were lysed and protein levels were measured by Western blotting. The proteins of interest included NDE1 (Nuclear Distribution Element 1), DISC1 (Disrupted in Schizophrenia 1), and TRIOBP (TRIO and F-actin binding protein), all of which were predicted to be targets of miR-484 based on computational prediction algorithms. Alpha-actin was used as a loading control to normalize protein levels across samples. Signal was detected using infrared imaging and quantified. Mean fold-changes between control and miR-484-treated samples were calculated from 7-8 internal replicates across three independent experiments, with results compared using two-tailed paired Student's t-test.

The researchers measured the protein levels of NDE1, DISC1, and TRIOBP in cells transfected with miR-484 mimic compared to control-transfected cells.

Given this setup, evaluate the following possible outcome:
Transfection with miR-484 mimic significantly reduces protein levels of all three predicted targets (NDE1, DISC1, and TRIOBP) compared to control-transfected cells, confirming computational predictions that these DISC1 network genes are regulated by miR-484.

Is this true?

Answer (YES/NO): NO